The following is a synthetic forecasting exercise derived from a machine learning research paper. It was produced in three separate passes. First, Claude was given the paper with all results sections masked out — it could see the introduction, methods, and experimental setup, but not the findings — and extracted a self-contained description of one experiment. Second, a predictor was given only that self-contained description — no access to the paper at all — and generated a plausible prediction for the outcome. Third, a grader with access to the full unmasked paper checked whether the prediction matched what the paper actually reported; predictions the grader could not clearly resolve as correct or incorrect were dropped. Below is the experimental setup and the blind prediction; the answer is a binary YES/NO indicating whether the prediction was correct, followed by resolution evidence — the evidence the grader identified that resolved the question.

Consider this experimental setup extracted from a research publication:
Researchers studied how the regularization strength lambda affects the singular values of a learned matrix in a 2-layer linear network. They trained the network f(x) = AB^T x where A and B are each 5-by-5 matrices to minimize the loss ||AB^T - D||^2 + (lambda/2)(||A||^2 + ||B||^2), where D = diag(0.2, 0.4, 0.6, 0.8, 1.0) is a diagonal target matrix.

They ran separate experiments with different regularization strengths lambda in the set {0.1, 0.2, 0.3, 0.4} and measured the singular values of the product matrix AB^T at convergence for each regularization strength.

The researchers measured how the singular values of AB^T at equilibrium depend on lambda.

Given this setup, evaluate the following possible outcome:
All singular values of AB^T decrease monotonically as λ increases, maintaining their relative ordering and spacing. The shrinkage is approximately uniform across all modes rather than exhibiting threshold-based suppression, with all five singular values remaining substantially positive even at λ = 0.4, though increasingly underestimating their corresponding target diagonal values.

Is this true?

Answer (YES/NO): NO